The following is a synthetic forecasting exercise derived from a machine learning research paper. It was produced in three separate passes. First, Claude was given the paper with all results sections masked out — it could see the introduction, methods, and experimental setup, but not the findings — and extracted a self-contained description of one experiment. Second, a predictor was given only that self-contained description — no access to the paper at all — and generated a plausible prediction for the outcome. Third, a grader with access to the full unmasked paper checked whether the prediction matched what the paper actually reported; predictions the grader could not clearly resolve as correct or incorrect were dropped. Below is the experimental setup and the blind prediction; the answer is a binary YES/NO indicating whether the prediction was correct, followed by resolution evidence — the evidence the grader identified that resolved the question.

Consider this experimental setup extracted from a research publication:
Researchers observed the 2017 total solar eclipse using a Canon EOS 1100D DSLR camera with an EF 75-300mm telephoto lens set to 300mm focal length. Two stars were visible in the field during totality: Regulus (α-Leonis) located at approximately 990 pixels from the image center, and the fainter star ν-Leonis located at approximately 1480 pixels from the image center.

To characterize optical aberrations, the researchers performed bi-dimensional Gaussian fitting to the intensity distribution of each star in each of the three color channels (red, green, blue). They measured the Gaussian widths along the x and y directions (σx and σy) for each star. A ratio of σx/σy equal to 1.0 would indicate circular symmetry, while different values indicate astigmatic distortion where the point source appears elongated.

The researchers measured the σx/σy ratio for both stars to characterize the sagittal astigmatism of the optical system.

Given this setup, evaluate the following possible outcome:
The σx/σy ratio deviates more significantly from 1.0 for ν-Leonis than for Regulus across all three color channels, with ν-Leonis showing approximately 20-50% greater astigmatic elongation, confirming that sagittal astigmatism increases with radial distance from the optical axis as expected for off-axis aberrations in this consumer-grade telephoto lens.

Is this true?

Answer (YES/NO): NO